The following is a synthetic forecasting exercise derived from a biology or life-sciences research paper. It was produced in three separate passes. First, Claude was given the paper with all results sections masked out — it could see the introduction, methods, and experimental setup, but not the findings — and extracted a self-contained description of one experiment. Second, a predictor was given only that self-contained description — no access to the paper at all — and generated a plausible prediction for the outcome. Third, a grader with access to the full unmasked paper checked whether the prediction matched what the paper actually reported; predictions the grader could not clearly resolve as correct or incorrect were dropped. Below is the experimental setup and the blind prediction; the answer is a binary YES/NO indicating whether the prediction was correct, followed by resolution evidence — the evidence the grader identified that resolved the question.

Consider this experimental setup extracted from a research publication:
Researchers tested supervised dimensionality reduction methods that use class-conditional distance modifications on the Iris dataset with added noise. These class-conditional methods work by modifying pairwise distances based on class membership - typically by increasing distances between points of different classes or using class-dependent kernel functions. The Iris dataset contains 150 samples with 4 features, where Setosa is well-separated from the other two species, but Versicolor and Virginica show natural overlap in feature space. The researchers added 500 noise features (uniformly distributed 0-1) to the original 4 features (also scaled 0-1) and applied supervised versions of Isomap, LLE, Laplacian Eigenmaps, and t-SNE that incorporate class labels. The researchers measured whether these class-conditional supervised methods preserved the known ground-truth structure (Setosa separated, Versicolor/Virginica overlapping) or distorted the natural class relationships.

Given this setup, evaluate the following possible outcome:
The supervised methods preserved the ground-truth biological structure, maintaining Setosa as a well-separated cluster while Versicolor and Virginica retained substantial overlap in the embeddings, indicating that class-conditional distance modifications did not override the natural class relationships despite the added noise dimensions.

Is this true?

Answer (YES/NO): NO